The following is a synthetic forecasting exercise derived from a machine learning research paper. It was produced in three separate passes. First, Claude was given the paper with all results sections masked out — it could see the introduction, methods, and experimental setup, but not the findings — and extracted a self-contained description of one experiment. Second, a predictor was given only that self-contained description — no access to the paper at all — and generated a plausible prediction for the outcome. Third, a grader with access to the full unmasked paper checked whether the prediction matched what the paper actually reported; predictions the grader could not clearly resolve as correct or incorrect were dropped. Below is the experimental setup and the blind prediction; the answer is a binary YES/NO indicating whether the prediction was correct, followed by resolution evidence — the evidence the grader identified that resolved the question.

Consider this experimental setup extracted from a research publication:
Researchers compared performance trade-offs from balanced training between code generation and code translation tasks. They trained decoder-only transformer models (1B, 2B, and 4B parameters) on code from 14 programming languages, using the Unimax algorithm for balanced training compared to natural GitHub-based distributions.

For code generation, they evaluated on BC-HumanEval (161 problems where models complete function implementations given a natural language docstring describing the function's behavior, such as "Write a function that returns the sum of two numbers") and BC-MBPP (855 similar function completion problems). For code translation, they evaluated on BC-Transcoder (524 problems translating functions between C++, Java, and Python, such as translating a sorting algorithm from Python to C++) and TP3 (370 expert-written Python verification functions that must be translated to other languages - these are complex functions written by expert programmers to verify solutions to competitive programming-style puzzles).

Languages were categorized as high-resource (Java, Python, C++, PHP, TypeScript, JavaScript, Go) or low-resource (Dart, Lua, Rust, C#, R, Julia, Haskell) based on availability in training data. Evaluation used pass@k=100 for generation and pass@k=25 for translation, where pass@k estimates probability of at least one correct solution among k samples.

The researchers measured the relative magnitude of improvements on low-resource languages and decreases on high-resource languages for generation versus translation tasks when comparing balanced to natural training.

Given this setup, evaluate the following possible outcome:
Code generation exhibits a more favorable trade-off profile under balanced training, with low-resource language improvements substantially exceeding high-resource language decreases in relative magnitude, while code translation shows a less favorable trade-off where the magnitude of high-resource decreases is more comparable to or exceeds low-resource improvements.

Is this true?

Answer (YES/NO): YES